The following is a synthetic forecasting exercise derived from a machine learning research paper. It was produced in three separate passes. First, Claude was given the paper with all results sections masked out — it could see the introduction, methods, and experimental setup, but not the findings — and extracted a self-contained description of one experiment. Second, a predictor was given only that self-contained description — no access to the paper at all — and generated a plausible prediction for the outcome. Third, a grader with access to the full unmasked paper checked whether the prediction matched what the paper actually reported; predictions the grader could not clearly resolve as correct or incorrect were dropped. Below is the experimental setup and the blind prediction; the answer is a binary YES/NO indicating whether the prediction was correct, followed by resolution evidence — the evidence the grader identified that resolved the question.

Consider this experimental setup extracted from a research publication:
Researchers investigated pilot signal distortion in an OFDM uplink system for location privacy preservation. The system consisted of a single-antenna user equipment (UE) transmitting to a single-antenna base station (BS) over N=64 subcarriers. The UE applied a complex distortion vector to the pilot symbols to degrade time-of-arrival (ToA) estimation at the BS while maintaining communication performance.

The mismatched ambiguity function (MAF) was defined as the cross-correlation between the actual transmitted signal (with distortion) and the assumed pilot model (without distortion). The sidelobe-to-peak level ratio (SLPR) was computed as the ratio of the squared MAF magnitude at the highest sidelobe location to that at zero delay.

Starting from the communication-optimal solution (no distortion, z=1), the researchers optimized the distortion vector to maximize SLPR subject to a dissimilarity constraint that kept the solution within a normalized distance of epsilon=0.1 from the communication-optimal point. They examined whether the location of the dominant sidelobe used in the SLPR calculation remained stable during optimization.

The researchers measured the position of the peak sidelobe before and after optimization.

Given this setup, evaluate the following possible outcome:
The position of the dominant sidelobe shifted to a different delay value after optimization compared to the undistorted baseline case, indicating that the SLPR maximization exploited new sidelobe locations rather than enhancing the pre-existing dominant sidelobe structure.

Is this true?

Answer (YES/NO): NO